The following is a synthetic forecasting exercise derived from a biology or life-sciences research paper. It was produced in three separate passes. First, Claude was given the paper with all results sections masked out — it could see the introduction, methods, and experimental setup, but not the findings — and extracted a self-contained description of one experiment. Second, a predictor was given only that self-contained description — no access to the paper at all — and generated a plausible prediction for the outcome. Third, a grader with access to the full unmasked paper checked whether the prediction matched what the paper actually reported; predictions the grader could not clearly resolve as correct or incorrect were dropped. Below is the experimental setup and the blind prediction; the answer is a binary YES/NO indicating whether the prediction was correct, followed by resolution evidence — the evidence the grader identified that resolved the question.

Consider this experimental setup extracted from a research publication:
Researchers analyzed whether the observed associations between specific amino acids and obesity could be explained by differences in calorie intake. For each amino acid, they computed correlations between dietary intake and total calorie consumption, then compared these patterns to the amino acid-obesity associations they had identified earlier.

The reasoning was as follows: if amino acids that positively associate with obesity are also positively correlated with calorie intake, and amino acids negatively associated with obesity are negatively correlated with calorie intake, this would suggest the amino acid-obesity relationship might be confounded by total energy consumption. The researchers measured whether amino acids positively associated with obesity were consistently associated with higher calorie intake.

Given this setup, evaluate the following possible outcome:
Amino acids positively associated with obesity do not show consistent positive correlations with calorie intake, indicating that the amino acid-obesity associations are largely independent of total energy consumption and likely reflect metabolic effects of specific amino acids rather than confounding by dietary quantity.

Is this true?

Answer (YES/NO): YES